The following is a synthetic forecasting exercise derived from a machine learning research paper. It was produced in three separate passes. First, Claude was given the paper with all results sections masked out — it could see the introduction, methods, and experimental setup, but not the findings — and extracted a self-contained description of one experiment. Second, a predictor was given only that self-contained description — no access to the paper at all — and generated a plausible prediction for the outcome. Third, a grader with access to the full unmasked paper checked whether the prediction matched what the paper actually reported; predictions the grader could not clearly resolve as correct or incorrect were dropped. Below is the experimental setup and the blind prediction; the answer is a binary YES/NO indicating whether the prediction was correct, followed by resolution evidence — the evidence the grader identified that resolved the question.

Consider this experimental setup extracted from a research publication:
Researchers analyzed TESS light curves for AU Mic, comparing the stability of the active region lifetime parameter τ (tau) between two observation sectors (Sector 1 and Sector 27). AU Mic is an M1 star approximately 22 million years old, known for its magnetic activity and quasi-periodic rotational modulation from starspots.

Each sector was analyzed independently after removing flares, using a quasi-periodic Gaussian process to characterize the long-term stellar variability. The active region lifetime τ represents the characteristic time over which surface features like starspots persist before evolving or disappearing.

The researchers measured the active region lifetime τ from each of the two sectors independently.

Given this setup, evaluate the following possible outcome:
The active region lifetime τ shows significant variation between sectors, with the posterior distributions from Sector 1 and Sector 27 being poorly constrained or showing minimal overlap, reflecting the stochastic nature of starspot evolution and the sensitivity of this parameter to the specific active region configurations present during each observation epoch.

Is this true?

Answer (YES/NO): NO